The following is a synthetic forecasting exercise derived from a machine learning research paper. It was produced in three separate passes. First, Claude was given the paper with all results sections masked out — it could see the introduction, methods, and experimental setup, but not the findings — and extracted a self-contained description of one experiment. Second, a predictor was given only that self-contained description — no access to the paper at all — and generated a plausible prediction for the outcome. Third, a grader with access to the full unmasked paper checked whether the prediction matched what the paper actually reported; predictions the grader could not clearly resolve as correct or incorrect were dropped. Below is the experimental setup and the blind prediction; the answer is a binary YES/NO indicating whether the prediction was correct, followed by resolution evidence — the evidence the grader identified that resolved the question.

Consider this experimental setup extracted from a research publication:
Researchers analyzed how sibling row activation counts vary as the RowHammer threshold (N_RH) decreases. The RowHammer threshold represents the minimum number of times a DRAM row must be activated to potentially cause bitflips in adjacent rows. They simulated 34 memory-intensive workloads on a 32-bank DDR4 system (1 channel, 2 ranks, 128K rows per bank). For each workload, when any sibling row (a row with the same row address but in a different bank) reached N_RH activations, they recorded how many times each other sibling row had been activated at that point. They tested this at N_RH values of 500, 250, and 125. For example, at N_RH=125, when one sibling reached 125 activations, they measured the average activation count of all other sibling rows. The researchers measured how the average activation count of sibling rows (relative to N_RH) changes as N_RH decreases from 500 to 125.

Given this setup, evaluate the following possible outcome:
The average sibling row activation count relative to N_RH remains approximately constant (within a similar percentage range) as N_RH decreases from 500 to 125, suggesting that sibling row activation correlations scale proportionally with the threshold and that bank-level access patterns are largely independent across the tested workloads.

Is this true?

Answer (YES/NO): NO